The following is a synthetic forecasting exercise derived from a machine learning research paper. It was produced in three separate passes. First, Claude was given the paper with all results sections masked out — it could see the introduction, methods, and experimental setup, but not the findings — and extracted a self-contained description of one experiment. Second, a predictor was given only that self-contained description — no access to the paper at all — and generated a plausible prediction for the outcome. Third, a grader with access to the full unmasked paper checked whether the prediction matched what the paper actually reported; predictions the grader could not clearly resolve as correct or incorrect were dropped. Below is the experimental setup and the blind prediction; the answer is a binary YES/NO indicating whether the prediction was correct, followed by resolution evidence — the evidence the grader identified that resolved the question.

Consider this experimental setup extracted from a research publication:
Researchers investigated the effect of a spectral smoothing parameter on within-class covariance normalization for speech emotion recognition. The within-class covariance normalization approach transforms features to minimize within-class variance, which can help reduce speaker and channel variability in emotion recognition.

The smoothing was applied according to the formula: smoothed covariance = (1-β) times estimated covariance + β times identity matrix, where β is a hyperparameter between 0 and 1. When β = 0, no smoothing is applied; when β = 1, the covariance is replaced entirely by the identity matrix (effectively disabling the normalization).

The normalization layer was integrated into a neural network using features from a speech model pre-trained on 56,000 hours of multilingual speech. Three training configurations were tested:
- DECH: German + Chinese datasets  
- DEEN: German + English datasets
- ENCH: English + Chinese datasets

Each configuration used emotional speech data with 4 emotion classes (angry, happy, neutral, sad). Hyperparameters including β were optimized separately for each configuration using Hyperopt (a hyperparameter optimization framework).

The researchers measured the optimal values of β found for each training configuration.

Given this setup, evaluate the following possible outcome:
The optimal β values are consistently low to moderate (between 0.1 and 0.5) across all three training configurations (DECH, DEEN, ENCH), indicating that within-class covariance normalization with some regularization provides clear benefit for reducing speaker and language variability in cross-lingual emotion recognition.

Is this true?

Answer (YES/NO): YES